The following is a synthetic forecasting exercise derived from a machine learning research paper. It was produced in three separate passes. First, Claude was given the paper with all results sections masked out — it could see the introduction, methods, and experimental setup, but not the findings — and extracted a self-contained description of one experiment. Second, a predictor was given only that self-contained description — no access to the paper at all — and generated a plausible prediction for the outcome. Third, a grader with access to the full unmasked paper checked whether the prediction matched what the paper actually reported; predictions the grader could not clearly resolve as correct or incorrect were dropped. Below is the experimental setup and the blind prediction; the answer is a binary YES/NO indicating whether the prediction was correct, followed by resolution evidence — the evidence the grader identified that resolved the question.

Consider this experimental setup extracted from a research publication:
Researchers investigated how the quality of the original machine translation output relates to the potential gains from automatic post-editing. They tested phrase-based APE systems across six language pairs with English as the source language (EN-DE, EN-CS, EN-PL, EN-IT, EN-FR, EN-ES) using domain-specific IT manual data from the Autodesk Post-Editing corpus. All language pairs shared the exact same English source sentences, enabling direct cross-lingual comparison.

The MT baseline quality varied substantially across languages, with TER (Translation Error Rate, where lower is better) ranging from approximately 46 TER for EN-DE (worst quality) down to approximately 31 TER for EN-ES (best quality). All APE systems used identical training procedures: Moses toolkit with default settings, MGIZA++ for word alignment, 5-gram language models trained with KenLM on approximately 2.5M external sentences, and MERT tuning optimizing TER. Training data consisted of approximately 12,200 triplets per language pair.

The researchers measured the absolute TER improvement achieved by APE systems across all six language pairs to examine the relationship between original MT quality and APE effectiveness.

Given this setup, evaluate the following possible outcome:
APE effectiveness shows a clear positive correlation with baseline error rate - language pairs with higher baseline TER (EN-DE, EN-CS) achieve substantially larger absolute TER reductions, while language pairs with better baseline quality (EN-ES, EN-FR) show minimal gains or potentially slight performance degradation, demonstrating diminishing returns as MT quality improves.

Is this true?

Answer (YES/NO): NO